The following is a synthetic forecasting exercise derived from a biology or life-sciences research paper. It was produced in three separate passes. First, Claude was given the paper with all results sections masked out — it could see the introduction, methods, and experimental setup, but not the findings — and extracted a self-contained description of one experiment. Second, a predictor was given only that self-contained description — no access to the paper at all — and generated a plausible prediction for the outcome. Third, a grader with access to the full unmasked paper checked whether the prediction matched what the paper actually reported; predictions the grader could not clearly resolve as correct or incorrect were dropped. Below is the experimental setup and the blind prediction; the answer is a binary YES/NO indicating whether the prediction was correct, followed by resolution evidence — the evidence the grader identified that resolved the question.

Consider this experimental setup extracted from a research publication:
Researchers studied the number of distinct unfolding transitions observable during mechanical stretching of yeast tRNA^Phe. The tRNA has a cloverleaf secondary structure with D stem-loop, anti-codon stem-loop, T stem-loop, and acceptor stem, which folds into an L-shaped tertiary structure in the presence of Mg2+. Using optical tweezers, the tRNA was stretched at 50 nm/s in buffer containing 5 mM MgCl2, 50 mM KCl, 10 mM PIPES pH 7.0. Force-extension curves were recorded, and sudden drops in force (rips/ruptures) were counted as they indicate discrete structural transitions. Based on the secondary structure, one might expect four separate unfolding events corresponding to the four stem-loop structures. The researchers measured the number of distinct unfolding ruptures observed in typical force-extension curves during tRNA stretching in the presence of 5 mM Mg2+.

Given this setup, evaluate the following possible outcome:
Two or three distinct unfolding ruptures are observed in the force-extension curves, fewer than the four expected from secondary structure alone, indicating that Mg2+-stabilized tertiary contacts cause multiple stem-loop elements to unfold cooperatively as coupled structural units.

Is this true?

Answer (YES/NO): YES